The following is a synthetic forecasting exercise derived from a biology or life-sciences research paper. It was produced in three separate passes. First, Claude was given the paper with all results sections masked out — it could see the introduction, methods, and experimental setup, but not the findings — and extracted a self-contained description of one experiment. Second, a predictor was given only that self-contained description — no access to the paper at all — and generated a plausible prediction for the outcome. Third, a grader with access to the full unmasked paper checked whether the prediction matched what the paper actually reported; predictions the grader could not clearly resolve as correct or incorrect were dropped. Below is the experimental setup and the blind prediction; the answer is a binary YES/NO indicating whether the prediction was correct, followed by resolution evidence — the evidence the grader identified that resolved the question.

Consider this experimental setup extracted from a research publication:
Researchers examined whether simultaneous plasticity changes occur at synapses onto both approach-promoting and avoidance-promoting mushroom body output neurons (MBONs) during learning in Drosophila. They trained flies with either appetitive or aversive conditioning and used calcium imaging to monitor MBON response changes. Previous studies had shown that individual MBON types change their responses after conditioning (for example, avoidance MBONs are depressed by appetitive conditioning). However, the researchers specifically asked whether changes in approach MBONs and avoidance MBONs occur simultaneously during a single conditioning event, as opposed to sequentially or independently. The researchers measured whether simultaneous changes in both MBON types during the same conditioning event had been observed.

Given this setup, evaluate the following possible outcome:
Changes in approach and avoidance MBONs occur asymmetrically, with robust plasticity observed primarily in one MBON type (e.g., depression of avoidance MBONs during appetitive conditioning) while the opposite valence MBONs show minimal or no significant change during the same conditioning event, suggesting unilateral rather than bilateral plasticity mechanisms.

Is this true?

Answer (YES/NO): NO